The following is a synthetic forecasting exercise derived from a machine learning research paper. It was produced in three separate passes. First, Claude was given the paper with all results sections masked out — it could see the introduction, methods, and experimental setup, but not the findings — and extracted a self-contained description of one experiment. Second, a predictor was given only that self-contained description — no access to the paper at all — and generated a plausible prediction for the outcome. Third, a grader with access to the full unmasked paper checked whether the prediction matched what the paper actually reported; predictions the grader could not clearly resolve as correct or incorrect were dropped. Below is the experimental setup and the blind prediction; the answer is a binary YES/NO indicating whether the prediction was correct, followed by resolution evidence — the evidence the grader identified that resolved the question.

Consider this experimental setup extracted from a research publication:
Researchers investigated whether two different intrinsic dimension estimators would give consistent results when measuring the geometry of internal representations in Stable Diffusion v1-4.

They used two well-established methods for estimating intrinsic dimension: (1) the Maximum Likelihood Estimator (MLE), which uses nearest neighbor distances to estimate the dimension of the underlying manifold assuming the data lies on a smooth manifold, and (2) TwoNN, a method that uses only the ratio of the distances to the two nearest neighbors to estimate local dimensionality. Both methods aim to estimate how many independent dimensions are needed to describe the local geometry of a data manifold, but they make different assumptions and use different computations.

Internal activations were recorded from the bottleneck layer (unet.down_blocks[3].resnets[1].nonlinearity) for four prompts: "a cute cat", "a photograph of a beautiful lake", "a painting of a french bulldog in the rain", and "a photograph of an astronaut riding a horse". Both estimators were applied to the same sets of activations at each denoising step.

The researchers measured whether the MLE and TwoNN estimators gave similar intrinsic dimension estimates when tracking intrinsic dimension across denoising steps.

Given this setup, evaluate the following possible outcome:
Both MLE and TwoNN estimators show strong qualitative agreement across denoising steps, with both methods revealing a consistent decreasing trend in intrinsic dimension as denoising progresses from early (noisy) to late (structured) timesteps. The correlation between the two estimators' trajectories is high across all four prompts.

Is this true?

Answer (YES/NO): NO